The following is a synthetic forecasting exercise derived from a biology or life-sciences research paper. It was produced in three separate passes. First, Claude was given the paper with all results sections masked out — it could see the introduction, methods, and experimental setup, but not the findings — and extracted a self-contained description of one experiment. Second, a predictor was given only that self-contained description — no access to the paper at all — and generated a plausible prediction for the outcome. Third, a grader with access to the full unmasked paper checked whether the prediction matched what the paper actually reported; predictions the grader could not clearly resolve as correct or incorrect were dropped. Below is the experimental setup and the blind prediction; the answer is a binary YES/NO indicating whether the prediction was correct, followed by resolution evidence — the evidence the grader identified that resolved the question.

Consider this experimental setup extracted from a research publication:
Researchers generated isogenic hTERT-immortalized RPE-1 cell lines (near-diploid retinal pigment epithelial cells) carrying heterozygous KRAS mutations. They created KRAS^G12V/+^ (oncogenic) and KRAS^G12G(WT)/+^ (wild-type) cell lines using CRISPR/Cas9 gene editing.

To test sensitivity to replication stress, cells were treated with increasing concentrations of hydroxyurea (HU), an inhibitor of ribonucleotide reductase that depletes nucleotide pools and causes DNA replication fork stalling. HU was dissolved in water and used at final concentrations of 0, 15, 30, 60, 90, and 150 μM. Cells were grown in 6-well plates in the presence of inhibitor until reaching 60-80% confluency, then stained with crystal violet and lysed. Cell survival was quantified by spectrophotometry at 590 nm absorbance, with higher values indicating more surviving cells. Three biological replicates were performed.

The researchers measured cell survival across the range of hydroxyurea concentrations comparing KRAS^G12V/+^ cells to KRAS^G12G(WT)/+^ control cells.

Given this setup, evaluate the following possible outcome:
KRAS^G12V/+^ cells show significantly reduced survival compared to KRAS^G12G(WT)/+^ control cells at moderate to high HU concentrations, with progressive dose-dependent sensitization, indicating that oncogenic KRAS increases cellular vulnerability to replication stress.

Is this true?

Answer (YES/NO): YES